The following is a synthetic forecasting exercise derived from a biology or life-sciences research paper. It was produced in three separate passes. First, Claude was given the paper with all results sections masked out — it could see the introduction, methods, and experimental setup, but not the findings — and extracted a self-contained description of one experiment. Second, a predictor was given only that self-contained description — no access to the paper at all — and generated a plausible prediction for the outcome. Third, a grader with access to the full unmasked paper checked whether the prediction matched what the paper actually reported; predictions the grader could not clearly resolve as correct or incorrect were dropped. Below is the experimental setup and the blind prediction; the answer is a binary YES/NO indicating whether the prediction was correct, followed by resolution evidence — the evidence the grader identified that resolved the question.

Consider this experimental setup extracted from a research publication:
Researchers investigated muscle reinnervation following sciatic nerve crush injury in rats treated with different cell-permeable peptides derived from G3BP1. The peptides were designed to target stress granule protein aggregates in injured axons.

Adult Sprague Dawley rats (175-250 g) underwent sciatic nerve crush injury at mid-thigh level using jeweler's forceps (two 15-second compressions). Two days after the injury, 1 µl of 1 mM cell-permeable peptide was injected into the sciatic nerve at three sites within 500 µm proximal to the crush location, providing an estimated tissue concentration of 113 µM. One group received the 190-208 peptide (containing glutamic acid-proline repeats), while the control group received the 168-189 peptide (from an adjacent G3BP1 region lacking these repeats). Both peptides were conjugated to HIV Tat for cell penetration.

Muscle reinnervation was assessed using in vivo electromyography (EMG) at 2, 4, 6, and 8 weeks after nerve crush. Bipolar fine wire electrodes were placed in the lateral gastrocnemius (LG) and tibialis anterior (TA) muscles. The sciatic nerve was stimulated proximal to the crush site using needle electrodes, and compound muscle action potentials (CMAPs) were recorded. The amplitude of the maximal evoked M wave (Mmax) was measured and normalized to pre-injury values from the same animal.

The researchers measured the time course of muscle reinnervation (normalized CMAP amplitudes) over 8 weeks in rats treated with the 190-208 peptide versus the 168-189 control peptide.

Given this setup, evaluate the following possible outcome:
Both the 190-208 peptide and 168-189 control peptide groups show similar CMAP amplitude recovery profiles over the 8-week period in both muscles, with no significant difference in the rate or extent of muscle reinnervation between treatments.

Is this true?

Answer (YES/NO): NO